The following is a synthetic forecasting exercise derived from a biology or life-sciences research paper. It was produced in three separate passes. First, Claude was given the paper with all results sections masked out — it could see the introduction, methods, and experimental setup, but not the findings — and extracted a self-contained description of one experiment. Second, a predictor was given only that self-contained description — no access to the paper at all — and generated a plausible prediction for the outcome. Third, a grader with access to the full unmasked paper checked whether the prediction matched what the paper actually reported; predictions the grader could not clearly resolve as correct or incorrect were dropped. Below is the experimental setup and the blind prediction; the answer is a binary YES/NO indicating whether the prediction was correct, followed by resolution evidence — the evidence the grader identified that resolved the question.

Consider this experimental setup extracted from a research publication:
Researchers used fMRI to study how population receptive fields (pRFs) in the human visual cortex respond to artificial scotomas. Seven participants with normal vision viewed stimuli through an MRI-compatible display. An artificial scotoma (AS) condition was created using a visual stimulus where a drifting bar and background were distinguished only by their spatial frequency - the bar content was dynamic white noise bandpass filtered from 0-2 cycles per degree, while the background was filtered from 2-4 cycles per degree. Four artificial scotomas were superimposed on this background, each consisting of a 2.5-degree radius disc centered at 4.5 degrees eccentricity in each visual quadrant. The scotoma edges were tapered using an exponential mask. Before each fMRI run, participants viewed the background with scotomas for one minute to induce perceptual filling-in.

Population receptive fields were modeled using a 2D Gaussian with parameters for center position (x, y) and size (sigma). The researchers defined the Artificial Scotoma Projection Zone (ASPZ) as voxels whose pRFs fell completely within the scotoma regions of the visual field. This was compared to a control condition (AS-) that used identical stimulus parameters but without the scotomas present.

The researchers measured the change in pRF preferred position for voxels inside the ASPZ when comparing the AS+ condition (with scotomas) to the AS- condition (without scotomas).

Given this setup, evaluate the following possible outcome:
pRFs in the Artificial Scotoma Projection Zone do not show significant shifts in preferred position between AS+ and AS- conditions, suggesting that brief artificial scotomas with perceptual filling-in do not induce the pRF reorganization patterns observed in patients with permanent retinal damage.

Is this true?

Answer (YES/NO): NO